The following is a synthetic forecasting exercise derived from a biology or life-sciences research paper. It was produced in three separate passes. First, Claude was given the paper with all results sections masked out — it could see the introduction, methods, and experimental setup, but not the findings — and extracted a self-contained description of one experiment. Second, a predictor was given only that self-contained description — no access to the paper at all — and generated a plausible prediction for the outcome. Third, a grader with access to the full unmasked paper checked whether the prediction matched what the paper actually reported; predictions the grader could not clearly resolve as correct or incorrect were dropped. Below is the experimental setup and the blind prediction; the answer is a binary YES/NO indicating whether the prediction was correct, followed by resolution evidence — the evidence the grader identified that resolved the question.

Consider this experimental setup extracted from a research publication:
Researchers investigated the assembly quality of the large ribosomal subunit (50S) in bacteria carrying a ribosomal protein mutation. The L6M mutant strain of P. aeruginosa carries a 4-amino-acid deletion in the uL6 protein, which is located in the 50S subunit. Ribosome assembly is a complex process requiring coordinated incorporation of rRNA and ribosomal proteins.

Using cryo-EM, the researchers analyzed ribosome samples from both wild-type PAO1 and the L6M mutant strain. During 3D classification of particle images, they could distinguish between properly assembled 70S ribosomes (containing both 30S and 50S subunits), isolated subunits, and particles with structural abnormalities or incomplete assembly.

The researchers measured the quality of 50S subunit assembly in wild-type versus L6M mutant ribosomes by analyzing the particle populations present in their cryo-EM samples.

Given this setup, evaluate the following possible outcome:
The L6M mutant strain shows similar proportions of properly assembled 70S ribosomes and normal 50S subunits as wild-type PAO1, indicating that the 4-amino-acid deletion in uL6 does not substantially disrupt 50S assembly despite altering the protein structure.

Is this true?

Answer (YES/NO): NO